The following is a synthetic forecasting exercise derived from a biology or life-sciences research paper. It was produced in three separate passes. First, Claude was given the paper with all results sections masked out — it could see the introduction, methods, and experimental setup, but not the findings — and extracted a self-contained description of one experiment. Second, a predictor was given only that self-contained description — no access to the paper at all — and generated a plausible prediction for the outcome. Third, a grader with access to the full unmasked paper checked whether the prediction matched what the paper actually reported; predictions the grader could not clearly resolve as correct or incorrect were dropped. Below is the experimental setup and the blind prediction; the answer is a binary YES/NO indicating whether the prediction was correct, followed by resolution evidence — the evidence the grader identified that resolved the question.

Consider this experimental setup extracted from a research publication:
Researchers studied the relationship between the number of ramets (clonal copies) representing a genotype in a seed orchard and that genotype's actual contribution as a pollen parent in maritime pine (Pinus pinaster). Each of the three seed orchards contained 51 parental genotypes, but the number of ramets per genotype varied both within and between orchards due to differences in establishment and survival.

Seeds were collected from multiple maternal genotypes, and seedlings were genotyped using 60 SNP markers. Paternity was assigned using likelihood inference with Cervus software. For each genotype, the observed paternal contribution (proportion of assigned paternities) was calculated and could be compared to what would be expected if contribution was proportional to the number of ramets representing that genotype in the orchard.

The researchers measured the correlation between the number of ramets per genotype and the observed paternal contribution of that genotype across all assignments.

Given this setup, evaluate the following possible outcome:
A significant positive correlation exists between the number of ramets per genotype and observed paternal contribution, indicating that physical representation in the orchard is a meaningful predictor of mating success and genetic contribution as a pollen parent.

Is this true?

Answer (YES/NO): YES